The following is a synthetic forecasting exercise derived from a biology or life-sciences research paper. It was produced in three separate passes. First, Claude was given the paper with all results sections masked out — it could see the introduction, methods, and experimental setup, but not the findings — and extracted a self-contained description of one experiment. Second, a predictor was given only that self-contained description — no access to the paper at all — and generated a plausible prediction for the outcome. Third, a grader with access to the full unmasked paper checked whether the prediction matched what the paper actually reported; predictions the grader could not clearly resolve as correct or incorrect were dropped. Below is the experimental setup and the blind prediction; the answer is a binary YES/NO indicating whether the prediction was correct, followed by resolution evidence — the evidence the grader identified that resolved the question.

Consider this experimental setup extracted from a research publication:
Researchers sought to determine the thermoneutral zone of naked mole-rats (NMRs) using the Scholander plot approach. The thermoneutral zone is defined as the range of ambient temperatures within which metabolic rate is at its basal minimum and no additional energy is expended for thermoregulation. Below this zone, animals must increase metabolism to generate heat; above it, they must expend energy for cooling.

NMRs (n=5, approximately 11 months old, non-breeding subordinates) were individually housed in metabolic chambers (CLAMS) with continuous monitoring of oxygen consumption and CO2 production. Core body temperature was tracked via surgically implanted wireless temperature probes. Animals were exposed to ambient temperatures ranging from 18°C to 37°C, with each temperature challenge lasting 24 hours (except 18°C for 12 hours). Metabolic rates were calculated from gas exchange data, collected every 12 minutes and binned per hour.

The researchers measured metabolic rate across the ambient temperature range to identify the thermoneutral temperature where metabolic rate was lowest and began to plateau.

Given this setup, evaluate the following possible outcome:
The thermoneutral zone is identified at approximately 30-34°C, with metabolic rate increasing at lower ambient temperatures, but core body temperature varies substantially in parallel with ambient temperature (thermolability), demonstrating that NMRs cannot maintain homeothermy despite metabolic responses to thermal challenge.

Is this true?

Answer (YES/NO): NO